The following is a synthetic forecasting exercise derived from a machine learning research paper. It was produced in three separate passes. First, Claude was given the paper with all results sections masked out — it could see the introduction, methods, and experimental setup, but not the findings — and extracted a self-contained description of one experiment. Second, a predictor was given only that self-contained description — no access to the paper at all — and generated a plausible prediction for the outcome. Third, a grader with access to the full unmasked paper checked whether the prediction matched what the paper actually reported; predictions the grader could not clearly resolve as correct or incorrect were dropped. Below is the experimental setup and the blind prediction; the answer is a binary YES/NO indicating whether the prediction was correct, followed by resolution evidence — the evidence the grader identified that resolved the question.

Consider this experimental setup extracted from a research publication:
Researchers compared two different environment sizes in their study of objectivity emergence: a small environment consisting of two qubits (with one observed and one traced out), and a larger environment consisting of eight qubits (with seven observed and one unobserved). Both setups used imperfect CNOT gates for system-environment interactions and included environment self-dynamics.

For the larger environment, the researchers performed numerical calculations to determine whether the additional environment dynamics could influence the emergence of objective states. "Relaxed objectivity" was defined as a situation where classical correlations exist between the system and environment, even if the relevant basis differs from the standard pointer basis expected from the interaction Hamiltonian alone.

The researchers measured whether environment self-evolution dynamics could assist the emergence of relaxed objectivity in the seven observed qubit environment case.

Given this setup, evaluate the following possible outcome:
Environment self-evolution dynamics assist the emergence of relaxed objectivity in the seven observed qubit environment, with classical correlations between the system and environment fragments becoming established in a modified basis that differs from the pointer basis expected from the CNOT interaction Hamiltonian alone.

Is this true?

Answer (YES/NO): YES